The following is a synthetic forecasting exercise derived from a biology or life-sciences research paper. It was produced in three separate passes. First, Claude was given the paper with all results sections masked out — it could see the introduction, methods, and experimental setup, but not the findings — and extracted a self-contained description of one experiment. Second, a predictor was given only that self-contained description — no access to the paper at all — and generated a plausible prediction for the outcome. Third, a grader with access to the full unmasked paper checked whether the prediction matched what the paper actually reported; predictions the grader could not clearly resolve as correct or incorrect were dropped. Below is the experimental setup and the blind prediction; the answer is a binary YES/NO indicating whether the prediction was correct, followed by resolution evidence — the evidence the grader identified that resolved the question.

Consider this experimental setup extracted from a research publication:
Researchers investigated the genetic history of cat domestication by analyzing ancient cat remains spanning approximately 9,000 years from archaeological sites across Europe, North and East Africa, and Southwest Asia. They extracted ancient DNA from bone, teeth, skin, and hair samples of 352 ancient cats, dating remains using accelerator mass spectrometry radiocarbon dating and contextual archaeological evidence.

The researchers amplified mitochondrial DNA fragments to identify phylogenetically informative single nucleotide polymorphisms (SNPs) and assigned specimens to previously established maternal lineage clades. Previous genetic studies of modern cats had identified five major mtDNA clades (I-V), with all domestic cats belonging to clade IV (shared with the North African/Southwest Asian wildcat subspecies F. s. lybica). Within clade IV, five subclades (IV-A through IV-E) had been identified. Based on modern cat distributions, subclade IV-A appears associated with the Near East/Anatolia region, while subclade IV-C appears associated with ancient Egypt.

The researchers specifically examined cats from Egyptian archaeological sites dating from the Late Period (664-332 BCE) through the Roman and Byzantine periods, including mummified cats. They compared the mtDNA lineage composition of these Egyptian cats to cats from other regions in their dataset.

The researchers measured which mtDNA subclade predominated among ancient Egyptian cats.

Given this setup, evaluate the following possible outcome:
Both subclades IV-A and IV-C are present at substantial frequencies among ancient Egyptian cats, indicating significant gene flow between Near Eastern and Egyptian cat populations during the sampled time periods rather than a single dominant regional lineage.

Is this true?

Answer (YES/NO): NO